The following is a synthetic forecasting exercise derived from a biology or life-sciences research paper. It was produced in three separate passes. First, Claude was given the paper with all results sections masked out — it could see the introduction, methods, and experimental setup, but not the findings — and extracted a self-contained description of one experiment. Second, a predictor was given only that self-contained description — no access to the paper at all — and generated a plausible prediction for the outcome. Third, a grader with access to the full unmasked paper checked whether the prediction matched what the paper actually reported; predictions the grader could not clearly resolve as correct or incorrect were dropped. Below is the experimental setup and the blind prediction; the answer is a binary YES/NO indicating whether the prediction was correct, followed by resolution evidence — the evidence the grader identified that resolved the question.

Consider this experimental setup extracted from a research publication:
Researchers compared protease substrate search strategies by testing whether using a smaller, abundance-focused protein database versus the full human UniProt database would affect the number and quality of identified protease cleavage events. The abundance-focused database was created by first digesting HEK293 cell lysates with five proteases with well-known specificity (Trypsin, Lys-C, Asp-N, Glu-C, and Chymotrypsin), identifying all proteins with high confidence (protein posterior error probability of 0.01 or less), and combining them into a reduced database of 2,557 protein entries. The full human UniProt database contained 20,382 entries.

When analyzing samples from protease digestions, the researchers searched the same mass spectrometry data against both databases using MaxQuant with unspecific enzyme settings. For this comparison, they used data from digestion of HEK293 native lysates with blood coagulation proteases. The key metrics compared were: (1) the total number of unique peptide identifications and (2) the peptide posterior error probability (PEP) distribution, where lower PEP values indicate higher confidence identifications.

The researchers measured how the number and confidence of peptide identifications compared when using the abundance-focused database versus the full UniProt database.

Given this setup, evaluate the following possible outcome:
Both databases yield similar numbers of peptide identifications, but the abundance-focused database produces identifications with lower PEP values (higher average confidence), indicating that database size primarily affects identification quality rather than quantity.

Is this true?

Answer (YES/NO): NO